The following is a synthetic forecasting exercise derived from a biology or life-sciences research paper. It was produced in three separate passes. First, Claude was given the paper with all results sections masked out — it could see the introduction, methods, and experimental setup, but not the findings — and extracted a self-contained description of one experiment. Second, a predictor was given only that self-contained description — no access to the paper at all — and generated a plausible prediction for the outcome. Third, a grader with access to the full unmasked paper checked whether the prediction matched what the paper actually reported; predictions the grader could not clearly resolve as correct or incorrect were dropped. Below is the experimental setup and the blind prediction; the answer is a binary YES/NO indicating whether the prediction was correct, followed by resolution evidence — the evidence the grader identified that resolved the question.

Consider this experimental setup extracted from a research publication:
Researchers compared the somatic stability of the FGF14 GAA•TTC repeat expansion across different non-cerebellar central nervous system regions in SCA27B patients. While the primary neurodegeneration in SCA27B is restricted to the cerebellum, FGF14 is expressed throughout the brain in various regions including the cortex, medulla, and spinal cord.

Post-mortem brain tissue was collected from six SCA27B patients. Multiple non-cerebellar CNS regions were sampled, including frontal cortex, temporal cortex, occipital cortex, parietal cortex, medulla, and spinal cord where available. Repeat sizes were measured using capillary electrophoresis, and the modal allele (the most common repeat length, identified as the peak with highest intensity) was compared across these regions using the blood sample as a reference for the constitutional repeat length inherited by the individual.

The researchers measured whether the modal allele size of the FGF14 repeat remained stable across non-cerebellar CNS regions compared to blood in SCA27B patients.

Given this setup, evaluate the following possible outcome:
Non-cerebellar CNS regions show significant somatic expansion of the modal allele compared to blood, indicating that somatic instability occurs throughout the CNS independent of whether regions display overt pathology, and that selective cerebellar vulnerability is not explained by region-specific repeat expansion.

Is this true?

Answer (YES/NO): NO